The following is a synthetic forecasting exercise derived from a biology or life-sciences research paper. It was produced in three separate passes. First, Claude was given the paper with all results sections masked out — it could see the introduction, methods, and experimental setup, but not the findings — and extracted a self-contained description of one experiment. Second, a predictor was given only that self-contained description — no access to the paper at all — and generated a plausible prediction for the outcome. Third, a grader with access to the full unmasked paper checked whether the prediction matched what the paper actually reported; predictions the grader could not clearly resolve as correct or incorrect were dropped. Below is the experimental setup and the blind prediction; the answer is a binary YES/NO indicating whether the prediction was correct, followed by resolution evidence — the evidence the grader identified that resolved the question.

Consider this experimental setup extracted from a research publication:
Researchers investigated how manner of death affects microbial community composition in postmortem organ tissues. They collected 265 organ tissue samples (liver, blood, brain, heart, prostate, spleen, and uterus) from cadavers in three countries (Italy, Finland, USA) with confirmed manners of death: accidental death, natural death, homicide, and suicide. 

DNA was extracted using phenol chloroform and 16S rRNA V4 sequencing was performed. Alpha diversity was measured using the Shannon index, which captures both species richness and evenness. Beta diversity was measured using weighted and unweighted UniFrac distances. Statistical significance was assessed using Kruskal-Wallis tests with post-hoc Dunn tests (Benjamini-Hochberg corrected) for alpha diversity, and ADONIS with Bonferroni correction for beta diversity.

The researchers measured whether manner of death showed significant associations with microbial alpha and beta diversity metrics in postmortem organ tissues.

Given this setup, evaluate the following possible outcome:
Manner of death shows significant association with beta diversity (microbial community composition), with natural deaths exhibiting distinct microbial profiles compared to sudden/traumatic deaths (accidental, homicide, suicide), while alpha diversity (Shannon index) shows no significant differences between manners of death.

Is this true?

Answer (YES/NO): NO